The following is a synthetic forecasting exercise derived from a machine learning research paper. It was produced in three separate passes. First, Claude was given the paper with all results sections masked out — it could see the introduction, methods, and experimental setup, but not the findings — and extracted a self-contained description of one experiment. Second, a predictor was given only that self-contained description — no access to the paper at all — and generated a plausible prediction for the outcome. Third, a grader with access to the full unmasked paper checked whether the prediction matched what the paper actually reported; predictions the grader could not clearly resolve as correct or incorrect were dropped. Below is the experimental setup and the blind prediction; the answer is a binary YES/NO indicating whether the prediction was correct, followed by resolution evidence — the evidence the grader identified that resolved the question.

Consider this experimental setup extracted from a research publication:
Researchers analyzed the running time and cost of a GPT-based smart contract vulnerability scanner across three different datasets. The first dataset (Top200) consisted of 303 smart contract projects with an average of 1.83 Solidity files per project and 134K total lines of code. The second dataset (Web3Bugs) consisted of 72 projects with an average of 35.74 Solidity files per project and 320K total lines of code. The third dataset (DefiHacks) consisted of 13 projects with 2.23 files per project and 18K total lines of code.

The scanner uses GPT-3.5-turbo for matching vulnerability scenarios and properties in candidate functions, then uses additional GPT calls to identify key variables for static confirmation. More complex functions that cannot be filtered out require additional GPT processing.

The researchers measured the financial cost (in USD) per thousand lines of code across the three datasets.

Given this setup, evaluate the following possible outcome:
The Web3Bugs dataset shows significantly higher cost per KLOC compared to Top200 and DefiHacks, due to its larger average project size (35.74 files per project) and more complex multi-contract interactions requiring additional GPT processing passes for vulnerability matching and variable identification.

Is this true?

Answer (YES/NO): NO